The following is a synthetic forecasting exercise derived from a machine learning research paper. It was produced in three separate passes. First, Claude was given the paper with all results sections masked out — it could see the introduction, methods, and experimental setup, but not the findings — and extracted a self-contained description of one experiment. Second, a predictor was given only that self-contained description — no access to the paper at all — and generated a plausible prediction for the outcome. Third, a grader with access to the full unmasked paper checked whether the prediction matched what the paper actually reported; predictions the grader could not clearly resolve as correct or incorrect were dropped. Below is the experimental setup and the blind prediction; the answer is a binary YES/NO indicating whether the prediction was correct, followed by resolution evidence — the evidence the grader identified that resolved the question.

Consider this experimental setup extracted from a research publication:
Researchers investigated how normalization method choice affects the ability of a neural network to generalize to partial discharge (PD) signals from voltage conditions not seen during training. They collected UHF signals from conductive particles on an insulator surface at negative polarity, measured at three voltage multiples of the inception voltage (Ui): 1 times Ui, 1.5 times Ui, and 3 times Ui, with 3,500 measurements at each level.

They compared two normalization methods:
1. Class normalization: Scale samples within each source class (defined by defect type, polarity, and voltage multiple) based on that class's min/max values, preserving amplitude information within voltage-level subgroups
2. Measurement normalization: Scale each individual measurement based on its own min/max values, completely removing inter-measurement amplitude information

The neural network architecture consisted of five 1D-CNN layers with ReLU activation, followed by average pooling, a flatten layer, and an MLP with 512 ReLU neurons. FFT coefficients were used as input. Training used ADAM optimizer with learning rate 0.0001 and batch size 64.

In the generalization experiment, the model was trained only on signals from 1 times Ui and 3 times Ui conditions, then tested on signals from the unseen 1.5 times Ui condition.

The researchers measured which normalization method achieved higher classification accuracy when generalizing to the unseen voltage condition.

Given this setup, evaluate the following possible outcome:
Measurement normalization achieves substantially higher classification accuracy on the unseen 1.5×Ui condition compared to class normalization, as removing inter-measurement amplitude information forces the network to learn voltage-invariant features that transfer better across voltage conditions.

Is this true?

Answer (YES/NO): NO